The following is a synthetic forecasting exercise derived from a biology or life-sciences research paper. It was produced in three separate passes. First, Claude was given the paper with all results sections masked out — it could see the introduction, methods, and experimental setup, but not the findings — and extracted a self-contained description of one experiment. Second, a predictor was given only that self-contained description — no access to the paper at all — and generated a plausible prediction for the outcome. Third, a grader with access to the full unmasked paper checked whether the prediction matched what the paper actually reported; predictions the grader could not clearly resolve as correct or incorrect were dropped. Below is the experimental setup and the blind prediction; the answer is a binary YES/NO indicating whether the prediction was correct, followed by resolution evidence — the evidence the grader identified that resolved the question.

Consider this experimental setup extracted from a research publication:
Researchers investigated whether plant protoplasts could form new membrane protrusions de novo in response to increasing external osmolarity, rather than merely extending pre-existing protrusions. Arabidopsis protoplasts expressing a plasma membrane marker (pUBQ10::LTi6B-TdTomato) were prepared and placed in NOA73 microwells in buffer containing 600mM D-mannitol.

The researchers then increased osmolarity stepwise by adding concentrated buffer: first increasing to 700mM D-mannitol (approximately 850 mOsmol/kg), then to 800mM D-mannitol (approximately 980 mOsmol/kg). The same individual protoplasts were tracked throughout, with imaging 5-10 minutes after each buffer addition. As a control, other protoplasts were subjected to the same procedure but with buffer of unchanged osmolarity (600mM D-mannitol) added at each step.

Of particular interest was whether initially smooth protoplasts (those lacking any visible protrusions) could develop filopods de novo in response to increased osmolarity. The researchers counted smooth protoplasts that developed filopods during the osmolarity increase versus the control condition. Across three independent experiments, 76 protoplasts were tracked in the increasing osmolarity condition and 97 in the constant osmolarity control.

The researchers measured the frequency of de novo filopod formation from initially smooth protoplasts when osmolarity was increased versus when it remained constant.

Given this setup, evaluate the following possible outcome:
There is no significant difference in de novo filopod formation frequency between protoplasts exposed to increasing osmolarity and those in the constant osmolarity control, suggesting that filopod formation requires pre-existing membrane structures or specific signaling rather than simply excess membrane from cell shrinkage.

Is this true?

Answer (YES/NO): NO